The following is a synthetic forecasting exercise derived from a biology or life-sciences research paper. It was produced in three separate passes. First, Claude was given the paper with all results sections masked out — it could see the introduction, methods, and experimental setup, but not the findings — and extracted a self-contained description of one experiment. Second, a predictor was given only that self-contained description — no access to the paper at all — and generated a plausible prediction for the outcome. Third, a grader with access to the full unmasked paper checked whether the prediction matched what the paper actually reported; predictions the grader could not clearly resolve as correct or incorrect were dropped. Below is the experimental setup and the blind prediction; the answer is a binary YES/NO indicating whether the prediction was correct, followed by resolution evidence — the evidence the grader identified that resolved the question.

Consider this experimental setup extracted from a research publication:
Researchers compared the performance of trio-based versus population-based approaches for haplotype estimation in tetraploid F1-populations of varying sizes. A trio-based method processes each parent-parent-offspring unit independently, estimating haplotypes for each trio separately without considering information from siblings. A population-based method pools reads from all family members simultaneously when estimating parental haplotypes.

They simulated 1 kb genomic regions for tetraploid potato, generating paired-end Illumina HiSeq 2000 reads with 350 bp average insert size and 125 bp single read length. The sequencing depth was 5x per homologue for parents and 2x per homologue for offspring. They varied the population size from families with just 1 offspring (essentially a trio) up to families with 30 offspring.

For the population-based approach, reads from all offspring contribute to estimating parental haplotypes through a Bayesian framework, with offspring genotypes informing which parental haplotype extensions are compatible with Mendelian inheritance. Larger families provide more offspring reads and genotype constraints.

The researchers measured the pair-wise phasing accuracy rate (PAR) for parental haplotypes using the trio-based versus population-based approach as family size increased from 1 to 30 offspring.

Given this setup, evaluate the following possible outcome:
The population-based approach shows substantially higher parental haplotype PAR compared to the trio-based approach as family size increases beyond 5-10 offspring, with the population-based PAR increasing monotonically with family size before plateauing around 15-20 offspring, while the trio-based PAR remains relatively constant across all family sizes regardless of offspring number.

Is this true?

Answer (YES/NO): NO